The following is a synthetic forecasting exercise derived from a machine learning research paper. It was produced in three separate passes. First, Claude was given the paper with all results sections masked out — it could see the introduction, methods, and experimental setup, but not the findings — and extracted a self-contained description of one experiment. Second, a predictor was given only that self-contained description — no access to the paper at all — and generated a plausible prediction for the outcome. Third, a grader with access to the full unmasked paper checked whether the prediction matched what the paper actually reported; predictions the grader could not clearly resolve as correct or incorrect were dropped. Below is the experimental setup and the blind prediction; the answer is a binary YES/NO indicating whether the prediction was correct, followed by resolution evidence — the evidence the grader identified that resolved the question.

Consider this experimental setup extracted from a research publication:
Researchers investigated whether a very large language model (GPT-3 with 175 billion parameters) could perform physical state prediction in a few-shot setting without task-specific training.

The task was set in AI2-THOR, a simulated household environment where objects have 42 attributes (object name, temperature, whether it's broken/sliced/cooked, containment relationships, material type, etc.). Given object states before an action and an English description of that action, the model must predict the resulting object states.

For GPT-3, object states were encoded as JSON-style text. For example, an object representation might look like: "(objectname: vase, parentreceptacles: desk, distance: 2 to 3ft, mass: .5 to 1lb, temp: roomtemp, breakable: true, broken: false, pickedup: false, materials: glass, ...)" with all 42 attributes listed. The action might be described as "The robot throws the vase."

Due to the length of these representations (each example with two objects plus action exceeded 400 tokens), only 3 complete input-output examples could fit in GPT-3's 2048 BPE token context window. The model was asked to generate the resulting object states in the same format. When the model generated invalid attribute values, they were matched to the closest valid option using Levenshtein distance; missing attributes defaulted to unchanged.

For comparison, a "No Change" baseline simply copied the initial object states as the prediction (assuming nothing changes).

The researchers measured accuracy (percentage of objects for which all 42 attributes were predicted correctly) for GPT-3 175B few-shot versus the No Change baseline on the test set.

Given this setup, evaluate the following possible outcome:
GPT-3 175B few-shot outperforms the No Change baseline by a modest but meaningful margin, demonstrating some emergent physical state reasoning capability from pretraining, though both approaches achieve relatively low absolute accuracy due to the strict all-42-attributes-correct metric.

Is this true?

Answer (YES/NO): NO